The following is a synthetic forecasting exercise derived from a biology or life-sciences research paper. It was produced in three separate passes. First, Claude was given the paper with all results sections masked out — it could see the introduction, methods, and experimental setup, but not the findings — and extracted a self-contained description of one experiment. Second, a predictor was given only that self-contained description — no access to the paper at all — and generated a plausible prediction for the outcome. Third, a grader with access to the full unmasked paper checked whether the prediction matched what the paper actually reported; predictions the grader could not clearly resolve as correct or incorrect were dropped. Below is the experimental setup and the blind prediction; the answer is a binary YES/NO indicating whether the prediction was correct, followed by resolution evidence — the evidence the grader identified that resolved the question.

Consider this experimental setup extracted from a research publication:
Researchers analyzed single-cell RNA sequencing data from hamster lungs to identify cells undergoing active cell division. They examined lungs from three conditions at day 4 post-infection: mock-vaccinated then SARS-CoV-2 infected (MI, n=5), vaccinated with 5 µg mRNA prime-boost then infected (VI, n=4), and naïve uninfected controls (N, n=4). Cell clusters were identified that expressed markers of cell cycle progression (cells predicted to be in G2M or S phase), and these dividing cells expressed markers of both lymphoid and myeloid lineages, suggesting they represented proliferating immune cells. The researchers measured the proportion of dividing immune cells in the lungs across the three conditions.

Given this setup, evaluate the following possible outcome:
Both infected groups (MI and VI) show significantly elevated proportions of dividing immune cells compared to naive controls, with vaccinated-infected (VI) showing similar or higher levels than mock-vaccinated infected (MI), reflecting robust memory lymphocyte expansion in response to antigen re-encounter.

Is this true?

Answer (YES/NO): YES